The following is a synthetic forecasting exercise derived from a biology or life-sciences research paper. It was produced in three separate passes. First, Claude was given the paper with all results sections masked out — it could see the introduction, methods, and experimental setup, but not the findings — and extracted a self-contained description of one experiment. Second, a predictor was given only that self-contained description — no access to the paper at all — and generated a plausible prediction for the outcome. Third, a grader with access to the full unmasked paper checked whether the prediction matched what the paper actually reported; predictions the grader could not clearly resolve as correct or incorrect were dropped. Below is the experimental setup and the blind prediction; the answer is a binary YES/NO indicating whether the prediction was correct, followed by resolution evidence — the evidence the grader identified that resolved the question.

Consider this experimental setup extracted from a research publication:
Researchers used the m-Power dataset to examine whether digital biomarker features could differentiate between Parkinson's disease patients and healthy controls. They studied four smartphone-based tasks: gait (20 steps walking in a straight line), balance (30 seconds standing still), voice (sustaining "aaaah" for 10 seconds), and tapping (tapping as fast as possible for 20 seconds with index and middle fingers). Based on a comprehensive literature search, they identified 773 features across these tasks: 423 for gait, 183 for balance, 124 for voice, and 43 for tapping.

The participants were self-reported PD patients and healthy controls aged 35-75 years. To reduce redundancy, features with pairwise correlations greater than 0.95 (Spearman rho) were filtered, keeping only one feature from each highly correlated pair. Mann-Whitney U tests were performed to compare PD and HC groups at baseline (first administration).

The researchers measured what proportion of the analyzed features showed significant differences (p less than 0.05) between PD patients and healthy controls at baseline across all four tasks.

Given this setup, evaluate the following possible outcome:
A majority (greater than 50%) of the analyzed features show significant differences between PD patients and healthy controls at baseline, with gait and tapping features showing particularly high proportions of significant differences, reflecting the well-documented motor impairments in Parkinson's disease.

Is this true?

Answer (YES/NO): NO